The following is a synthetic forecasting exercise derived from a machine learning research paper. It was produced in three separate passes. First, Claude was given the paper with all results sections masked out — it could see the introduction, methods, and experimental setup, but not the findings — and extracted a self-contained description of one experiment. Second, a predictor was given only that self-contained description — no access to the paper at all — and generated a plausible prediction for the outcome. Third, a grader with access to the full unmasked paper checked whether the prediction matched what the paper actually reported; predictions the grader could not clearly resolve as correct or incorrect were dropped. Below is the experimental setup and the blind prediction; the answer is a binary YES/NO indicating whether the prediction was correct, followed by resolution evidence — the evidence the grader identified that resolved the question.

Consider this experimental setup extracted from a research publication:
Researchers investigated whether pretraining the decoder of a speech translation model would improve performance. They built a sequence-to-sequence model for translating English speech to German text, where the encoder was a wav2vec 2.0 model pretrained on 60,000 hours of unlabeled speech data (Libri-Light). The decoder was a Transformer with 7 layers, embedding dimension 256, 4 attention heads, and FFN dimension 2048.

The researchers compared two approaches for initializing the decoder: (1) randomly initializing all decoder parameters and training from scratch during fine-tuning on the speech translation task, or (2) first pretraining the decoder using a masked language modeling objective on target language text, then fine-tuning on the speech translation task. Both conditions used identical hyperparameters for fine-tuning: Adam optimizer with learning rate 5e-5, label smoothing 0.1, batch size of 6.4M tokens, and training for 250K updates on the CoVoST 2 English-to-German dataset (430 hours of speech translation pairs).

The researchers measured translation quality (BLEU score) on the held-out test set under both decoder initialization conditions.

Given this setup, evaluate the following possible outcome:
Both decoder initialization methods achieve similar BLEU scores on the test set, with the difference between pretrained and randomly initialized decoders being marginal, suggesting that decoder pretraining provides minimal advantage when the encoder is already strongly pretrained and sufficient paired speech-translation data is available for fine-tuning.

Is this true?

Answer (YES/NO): YES